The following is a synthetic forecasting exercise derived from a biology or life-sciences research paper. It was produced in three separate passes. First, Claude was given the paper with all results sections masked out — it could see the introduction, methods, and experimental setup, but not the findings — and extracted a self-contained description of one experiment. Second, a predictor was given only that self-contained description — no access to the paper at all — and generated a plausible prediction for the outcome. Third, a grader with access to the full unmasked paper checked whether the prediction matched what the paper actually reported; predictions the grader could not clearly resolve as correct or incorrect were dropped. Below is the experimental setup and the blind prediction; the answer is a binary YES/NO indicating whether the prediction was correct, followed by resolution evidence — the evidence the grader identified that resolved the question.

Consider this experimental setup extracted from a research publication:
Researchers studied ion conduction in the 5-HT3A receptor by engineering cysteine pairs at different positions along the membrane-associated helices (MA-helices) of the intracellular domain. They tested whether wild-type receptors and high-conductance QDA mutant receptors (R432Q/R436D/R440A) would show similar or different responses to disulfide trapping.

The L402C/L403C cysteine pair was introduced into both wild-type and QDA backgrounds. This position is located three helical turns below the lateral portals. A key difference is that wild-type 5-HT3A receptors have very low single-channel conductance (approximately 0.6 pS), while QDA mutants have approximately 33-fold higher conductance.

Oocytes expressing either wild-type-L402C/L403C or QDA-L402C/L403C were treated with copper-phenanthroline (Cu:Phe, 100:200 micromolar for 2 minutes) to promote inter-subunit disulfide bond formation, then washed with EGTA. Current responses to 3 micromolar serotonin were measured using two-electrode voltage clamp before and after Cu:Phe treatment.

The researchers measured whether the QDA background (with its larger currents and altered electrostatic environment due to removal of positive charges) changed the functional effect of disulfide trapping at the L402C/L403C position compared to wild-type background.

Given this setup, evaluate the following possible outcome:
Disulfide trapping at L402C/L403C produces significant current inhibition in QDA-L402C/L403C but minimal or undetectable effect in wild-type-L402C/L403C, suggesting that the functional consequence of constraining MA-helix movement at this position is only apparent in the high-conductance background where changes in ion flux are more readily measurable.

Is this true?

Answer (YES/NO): NO